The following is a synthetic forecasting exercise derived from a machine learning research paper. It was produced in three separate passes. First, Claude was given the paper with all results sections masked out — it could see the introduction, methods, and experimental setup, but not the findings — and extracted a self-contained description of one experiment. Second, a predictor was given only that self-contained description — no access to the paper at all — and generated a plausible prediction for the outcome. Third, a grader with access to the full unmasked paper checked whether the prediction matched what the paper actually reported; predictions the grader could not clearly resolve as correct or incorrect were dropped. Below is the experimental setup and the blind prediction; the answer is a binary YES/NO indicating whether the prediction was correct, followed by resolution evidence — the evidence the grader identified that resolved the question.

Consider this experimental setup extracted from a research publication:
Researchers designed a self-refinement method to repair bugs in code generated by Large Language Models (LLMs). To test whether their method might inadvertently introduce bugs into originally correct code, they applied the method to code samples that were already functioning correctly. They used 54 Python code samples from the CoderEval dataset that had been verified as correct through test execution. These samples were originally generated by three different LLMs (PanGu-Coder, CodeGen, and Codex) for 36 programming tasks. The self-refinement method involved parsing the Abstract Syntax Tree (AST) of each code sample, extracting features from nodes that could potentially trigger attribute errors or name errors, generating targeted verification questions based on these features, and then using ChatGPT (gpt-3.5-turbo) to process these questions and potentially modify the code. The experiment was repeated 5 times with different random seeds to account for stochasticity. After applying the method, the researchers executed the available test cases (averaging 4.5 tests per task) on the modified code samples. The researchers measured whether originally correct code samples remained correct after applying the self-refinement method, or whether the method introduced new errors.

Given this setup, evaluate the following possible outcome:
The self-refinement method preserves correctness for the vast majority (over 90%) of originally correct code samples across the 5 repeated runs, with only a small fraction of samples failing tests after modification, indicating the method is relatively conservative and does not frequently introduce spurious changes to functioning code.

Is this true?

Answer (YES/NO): NO